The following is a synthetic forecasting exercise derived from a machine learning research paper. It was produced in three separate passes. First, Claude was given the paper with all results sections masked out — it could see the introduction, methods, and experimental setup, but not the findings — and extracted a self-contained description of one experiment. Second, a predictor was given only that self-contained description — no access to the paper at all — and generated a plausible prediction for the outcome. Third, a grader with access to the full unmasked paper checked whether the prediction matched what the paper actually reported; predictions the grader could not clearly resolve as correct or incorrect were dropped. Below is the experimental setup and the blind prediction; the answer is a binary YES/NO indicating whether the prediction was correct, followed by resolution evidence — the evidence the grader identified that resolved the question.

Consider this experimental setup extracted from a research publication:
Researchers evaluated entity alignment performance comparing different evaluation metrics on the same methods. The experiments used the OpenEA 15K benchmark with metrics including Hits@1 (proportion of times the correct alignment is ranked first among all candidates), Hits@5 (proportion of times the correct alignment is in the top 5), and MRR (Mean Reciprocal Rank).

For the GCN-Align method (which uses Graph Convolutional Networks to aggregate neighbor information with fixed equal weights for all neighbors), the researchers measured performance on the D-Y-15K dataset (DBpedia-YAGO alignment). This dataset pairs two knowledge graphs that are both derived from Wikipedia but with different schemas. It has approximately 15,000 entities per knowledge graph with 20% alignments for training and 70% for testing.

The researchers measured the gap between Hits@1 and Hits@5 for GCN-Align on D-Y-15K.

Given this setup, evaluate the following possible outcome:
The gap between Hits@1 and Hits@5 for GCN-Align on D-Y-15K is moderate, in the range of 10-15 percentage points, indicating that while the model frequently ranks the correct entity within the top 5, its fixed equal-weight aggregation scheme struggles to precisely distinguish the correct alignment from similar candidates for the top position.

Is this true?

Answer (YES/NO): NO